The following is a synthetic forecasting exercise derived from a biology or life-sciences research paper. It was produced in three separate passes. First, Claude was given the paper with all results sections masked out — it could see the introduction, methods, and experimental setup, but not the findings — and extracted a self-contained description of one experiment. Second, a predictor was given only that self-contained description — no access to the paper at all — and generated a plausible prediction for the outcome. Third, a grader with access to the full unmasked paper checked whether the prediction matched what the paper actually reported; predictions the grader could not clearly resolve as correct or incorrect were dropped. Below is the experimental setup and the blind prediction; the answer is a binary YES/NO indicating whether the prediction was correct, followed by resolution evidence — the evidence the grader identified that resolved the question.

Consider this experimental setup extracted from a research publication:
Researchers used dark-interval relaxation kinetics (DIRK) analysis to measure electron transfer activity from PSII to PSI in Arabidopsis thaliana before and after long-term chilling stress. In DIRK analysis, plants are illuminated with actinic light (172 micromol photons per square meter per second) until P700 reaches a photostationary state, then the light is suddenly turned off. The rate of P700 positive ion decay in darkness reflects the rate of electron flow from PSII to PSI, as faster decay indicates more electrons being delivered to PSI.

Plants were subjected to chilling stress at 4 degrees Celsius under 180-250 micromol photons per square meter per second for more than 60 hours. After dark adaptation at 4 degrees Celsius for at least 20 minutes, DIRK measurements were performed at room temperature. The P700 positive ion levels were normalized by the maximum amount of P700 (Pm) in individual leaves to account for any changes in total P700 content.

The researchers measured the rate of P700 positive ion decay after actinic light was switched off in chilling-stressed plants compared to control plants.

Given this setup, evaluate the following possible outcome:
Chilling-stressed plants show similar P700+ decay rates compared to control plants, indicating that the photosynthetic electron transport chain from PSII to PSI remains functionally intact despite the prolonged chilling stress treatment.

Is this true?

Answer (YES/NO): NO